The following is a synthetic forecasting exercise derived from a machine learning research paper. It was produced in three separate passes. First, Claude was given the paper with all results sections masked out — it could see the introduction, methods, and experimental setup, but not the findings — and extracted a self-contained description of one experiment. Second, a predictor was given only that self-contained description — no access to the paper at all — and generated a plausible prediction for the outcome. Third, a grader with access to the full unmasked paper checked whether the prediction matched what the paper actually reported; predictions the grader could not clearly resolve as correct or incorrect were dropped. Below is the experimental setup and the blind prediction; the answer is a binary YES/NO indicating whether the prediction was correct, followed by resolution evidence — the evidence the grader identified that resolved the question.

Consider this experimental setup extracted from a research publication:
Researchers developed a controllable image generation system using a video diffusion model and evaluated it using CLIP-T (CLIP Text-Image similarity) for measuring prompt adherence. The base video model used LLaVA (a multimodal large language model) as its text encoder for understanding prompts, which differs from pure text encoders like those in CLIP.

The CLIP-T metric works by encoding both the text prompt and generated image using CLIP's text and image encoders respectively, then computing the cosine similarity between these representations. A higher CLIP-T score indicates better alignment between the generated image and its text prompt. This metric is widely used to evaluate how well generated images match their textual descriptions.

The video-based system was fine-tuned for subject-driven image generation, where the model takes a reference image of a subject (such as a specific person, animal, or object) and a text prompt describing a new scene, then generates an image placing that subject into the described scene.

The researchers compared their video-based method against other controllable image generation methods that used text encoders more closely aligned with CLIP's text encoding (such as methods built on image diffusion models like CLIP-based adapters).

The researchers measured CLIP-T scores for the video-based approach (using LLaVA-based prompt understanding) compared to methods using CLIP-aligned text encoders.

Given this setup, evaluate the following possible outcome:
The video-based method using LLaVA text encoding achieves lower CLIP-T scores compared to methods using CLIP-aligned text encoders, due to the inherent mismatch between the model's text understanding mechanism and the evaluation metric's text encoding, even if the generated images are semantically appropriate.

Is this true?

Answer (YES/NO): YES